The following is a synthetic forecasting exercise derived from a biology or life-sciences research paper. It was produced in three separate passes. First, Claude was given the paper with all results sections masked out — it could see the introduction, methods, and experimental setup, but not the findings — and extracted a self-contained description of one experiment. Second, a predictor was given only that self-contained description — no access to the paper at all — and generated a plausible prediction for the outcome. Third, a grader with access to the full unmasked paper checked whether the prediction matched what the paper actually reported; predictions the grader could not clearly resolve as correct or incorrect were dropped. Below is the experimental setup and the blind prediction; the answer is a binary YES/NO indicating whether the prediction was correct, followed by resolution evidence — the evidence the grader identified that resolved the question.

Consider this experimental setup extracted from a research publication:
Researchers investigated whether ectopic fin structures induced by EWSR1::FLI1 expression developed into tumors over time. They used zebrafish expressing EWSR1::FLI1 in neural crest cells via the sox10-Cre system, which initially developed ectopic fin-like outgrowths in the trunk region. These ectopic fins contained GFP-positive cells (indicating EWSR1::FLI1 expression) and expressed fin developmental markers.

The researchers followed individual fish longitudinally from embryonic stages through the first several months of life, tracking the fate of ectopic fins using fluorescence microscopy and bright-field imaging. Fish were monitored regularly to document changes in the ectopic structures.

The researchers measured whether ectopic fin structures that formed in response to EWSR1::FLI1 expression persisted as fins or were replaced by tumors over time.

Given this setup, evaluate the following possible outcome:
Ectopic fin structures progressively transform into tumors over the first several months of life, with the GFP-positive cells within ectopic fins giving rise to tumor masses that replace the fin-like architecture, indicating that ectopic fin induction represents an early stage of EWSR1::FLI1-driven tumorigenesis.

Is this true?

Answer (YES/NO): YES